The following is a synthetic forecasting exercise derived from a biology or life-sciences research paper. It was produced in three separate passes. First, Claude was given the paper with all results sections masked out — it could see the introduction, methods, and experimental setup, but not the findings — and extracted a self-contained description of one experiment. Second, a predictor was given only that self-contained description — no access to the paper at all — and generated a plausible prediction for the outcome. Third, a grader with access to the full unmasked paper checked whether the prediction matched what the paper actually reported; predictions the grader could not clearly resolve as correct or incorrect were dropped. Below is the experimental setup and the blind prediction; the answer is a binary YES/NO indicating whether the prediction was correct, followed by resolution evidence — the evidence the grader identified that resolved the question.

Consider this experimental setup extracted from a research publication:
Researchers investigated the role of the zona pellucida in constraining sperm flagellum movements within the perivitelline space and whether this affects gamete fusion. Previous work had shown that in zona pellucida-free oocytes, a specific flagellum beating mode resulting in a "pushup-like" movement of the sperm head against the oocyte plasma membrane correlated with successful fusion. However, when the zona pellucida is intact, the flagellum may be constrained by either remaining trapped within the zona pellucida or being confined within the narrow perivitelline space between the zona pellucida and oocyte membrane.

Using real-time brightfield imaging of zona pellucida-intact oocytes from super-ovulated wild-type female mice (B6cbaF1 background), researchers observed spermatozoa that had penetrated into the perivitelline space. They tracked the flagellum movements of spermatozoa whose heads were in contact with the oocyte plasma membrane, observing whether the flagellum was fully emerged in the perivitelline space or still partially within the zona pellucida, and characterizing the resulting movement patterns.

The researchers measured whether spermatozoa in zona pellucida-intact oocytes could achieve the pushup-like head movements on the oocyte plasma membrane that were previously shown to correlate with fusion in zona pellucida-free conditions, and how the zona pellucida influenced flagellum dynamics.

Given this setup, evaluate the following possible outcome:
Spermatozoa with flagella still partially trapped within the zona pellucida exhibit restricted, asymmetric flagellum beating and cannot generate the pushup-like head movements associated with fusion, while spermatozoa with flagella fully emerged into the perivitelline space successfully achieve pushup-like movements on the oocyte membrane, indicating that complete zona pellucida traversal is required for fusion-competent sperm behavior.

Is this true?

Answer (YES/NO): NO